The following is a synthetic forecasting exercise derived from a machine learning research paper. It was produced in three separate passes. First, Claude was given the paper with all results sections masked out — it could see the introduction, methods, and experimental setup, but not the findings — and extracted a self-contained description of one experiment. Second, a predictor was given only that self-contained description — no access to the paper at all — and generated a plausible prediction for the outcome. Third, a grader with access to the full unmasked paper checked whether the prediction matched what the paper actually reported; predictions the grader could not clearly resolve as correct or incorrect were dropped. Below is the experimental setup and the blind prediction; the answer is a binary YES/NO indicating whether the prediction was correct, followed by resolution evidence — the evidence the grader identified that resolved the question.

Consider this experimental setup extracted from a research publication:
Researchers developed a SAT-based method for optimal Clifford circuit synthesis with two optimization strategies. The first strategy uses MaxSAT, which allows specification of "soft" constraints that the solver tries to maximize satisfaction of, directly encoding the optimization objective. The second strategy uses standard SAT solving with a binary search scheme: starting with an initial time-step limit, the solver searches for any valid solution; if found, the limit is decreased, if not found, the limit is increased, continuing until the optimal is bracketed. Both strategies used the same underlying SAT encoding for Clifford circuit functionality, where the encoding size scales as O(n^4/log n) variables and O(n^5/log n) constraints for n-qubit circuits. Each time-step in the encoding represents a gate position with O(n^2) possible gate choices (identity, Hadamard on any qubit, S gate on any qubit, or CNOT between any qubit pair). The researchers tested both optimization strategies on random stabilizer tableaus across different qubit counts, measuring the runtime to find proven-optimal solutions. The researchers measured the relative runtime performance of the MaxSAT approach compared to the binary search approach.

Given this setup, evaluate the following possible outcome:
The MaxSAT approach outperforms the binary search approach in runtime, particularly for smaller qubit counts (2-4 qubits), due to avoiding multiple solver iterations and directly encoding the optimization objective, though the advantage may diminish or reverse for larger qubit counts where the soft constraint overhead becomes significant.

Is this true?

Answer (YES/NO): NO